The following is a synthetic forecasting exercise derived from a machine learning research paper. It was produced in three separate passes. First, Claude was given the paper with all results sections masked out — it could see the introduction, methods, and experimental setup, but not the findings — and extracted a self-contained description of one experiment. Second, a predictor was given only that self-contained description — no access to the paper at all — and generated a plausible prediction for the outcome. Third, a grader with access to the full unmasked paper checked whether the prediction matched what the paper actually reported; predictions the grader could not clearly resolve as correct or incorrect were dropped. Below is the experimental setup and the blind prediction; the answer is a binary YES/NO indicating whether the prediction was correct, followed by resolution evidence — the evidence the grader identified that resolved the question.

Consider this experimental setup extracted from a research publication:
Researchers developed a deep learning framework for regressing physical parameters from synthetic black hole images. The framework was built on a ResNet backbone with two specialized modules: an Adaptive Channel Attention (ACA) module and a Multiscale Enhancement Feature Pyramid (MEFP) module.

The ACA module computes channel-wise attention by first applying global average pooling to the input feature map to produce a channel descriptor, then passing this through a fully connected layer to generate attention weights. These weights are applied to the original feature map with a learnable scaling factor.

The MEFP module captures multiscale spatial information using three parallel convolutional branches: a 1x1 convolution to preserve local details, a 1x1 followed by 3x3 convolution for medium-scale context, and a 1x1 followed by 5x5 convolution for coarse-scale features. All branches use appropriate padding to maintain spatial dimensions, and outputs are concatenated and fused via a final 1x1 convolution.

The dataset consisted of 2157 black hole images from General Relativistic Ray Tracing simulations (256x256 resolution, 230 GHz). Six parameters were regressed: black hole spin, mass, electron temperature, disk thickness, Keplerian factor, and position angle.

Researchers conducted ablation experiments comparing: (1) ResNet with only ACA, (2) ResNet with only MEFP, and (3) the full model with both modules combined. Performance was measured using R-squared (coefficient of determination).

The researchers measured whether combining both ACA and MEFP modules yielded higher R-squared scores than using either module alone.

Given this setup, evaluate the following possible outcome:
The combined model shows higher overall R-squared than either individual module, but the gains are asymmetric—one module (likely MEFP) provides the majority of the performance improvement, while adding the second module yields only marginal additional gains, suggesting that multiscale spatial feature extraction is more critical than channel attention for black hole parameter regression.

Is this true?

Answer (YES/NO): NO